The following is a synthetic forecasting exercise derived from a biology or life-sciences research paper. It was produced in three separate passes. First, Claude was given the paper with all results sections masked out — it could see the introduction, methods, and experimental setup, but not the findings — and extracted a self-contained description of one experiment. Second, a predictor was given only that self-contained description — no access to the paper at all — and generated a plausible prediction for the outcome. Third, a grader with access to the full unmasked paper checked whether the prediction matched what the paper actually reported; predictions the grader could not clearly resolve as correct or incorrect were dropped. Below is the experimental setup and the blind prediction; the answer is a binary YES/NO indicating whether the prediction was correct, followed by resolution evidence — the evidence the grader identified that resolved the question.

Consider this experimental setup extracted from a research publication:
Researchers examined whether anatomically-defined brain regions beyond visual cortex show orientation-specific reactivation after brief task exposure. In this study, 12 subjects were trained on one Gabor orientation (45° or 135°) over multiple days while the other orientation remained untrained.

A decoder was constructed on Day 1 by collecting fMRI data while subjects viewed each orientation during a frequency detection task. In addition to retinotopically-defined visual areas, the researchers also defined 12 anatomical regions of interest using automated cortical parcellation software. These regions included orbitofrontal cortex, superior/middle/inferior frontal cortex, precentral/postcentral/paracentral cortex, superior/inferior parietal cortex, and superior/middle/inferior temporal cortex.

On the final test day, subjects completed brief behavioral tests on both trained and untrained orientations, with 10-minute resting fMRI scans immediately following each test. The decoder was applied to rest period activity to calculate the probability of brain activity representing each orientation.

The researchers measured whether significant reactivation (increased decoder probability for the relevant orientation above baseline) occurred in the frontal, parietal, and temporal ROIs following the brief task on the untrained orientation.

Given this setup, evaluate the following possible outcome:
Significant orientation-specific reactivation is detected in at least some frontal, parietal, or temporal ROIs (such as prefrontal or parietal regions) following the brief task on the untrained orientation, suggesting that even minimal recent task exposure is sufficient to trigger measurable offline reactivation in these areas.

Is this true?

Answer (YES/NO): NO